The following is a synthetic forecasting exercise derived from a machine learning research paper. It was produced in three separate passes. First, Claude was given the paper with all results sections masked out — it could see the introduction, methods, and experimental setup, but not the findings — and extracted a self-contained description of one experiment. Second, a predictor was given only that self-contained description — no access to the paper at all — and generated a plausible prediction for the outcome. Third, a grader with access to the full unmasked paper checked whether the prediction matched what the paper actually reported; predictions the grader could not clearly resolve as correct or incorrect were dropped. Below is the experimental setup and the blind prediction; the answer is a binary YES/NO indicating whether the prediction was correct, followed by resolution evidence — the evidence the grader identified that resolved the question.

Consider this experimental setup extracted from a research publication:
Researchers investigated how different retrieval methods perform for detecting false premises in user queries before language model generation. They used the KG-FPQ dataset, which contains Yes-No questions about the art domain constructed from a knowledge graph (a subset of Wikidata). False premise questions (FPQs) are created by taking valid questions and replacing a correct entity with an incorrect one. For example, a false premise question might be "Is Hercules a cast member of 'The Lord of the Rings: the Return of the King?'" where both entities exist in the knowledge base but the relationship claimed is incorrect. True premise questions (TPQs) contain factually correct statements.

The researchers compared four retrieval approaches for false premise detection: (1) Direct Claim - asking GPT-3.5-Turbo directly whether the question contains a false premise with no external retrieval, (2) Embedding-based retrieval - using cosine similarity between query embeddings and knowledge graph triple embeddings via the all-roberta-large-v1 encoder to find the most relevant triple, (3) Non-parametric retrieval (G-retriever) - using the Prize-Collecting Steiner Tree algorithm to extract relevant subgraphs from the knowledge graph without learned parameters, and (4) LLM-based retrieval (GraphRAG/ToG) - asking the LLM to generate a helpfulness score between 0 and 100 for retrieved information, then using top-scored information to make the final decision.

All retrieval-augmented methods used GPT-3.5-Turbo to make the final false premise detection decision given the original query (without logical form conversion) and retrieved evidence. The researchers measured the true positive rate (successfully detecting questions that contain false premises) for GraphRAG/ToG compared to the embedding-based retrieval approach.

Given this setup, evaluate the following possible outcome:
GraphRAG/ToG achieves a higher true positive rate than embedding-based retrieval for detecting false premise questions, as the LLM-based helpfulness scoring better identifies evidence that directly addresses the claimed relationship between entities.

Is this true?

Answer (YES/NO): NO